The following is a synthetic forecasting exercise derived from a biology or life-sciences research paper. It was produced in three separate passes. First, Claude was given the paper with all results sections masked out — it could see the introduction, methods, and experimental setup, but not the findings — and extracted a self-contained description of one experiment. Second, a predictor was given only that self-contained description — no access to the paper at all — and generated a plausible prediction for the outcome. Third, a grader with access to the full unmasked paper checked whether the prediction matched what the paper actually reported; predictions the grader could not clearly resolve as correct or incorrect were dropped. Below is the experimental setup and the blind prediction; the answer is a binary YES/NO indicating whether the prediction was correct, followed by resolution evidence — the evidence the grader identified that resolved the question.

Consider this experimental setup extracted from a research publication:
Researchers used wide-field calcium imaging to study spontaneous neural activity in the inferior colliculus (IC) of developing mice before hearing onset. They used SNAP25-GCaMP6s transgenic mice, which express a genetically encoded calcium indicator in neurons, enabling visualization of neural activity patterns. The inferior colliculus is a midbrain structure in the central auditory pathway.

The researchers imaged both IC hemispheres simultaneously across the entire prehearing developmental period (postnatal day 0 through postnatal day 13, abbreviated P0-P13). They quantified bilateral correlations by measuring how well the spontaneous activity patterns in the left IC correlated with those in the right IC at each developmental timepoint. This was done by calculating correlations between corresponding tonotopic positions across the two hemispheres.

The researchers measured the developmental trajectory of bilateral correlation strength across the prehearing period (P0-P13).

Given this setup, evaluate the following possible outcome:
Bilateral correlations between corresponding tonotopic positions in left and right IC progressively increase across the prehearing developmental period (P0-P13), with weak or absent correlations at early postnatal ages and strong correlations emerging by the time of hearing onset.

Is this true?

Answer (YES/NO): NO